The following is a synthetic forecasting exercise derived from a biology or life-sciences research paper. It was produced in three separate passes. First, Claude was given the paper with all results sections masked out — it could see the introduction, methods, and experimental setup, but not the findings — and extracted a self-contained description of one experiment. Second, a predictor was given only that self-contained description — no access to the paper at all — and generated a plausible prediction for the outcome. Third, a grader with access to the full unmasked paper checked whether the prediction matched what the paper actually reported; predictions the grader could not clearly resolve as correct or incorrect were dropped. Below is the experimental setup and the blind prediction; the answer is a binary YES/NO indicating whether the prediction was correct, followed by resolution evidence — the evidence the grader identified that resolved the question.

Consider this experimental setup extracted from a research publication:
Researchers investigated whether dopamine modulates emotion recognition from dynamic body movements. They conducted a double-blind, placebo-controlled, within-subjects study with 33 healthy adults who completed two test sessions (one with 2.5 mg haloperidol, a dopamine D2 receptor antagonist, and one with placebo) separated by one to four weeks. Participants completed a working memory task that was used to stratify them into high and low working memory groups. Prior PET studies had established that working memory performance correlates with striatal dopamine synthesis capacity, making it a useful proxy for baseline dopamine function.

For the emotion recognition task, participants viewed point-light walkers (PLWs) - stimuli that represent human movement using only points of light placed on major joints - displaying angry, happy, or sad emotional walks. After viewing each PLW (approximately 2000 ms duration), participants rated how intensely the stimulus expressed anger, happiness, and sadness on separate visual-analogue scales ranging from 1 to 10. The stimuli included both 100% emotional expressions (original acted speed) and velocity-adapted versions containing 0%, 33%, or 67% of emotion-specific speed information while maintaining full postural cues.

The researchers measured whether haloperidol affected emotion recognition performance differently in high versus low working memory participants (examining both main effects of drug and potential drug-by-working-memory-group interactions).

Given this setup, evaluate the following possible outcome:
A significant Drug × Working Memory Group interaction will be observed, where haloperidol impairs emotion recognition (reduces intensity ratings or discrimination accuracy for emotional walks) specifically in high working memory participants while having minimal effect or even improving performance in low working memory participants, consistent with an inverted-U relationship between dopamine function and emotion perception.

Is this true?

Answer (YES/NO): YES